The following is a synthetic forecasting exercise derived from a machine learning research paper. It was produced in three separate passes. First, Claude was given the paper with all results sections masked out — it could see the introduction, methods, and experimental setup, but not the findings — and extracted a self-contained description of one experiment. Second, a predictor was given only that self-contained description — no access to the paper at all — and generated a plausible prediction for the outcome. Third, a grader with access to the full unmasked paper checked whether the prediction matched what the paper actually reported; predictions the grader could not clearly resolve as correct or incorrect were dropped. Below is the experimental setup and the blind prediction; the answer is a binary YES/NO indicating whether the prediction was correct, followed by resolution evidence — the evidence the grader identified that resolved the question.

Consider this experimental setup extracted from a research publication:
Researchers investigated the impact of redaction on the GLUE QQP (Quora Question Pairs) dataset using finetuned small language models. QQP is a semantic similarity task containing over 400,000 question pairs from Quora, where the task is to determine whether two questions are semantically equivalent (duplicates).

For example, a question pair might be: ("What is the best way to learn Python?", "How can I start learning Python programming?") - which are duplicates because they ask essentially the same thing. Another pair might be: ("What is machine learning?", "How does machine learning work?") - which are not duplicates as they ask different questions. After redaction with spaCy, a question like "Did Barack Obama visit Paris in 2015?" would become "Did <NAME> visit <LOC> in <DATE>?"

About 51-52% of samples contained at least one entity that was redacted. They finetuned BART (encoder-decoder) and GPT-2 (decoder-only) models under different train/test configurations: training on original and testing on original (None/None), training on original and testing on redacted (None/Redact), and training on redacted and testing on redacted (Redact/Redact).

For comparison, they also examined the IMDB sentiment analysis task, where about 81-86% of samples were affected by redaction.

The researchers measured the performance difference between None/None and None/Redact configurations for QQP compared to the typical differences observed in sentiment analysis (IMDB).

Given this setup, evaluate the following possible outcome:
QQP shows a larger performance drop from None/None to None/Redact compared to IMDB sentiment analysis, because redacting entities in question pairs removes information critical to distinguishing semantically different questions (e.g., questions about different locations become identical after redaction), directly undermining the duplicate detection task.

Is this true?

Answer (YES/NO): YES